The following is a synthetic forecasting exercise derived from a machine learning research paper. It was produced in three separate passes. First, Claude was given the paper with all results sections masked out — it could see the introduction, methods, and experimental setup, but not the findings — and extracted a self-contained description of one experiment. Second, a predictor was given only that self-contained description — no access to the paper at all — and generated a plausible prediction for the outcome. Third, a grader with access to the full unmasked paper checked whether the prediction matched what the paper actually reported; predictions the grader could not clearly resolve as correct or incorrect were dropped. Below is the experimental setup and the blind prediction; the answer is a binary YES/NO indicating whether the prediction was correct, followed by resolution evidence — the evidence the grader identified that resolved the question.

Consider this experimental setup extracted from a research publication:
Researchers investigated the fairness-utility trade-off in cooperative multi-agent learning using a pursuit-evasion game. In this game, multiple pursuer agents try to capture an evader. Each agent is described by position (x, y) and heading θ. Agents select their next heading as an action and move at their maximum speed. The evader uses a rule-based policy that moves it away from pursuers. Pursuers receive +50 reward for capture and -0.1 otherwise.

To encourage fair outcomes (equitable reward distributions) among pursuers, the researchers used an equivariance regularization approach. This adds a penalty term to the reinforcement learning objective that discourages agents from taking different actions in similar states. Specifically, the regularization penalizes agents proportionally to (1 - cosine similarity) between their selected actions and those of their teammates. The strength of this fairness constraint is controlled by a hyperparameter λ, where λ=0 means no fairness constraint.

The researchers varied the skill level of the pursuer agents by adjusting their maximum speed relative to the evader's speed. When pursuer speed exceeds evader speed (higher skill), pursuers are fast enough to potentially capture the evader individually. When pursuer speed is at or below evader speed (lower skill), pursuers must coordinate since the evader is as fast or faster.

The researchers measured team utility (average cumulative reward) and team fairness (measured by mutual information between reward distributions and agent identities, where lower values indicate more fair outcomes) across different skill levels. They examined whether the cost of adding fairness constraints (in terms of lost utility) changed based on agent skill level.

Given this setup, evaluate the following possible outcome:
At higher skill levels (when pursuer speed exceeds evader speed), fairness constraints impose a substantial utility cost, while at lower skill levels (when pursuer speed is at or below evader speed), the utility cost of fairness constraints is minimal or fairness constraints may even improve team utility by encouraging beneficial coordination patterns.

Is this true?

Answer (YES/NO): NO